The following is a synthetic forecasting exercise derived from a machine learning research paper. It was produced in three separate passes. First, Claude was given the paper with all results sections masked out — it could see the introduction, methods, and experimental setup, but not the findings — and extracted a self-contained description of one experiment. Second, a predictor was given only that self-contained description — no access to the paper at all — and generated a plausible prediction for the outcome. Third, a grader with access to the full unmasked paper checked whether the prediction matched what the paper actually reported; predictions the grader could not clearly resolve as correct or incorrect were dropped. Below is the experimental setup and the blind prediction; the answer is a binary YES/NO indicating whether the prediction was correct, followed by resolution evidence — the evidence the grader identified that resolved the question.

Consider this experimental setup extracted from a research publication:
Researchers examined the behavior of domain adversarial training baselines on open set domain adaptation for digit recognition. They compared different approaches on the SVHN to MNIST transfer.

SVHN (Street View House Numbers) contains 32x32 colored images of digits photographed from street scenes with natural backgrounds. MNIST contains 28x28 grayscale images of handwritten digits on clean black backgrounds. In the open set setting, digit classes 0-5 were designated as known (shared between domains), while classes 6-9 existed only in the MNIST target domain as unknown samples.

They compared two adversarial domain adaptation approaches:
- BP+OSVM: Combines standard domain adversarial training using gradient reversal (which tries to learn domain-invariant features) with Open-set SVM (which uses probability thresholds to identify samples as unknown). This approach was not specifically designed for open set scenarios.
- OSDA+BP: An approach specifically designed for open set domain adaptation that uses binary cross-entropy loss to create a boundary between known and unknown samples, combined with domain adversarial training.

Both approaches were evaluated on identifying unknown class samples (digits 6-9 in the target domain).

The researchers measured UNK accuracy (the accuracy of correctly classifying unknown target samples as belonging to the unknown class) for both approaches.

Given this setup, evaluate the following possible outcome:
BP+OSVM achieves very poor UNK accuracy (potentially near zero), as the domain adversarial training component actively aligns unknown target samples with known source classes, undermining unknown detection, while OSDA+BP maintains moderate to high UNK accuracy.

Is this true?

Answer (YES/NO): YES